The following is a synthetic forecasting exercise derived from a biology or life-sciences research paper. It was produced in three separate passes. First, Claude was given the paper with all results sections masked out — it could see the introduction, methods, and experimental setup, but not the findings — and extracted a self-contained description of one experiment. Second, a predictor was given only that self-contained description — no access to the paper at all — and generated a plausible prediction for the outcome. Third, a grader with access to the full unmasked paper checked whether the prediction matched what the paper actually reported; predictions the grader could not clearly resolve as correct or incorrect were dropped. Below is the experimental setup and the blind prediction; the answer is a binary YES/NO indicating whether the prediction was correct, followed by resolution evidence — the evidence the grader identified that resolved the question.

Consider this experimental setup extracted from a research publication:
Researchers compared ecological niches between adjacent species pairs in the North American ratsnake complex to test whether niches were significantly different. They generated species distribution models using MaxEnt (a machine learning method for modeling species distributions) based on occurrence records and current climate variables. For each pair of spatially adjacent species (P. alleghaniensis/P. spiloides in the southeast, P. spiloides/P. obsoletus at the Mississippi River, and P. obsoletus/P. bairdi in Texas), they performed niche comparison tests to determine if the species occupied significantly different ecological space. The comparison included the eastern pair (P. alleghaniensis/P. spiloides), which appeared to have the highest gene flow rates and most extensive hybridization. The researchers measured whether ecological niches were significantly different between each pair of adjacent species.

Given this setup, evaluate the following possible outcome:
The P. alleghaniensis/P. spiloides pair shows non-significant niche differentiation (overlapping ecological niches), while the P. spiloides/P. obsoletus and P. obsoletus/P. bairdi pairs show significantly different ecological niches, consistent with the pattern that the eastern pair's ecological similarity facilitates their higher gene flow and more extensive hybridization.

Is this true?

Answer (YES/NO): NO